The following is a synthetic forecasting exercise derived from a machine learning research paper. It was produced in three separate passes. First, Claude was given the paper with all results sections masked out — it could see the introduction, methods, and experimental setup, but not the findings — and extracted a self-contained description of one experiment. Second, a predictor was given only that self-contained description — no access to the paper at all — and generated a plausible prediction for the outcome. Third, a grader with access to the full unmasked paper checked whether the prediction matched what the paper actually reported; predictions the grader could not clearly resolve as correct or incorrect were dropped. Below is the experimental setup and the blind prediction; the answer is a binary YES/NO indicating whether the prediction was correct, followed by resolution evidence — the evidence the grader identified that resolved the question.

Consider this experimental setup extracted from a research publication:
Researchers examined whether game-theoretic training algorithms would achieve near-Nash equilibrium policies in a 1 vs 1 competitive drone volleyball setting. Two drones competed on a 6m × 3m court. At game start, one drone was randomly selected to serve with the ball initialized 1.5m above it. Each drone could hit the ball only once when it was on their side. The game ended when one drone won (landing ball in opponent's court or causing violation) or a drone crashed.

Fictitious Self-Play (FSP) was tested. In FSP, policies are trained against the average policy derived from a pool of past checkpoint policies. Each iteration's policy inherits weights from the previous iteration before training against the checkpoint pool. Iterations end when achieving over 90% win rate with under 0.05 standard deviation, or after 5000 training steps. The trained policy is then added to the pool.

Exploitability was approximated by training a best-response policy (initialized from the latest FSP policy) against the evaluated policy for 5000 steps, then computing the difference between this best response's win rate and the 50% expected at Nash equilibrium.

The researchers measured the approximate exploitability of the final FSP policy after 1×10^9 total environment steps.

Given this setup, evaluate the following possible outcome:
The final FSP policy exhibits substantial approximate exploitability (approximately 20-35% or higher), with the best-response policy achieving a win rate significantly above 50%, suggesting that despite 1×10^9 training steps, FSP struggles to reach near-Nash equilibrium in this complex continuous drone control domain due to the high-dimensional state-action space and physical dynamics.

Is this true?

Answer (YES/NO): YES